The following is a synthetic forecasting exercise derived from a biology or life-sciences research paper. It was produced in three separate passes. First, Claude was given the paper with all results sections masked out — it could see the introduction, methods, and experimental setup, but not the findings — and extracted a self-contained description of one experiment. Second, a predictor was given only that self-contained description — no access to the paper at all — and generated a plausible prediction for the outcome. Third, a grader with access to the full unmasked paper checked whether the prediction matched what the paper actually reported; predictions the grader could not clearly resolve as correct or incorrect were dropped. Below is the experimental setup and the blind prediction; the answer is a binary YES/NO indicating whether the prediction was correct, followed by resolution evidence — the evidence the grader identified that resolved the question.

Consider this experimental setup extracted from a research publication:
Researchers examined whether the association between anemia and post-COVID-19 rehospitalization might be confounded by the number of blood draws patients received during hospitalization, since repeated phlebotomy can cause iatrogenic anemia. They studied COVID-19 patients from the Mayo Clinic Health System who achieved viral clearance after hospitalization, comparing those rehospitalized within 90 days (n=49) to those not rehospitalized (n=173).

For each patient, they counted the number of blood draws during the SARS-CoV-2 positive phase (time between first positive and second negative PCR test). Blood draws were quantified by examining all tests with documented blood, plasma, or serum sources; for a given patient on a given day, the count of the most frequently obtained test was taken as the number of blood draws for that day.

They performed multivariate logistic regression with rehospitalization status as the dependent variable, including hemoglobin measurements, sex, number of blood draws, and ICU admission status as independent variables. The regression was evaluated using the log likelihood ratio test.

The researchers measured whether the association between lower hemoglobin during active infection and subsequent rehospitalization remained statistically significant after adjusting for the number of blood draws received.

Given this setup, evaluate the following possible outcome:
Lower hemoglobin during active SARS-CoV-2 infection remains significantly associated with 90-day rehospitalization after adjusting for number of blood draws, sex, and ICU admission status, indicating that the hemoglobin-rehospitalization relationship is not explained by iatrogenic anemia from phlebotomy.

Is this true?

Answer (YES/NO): YES